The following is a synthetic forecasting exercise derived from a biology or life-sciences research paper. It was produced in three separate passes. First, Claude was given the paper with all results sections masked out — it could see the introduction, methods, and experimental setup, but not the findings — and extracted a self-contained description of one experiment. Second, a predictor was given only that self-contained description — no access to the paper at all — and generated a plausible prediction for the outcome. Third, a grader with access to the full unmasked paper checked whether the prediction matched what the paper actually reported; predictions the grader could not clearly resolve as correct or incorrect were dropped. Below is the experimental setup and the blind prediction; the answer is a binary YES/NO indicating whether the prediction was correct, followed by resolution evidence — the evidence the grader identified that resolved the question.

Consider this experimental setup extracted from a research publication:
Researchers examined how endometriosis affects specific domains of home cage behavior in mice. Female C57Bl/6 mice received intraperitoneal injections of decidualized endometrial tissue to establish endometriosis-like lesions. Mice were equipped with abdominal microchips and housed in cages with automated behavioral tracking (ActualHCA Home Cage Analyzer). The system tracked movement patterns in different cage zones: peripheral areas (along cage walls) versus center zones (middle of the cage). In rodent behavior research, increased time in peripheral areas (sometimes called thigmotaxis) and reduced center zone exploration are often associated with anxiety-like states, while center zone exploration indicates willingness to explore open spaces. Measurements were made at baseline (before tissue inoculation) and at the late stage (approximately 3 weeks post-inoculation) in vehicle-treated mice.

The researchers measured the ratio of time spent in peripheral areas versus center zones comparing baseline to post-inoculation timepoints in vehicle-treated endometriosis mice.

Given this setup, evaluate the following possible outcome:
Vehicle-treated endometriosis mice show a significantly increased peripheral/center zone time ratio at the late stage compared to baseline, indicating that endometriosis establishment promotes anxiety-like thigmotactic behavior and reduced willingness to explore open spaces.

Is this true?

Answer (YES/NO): NO